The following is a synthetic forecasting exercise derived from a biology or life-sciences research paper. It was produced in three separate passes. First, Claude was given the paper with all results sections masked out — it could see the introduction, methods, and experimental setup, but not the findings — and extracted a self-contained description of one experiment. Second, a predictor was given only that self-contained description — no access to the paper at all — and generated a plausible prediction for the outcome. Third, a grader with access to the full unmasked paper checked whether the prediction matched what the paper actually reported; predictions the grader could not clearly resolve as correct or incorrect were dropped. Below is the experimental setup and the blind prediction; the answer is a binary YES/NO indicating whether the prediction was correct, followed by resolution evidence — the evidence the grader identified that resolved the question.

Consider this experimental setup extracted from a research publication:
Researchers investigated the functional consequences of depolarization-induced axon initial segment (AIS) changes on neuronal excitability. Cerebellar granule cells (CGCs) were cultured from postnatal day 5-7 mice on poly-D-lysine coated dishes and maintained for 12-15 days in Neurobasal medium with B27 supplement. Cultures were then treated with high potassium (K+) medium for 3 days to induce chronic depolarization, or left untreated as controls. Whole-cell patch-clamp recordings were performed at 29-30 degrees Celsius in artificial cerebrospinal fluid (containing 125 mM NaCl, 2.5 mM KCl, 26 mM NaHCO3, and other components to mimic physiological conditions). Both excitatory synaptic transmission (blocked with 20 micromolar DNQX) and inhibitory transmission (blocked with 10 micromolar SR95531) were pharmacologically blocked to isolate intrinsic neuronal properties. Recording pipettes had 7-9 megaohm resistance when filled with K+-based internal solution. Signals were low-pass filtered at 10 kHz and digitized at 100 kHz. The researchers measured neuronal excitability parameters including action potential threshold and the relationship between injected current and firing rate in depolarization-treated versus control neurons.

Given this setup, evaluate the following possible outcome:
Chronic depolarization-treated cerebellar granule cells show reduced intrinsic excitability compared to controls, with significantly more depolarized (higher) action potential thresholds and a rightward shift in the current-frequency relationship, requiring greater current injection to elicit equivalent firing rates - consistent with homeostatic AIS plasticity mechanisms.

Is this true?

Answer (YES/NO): YES